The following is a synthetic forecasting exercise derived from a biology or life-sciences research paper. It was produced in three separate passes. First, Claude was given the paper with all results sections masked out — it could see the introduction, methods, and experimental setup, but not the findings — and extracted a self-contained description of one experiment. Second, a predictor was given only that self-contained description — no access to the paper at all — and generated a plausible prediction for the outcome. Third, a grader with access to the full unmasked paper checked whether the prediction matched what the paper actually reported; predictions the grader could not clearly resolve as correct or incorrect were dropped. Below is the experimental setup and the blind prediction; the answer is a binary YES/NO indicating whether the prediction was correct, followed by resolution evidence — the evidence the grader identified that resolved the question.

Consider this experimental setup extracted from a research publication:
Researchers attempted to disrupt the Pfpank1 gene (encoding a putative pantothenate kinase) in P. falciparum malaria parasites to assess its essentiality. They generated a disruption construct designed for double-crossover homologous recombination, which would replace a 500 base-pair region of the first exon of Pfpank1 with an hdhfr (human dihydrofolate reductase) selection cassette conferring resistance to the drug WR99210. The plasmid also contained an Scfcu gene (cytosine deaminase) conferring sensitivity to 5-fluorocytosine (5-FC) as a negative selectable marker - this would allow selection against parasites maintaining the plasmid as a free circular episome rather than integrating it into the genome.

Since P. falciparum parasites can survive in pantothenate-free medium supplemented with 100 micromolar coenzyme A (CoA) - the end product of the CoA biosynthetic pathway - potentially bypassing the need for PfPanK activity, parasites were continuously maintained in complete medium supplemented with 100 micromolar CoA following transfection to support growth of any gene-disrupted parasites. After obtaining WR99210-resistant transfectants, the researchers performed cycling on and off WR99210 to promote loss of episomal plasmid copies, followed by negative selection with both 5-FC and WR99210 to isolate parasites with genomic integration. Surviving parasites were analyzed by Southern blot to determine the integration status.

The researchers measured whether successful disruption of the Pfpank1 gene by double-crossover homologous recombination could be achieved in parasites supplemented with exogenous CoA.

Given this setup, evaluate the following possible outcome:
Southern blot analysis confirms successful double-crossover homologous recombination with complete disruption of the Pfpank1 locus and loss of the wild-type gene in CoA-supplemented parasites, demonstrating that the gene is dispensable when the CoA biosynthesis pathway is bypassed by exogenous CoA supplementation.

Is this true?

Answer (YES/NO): NO